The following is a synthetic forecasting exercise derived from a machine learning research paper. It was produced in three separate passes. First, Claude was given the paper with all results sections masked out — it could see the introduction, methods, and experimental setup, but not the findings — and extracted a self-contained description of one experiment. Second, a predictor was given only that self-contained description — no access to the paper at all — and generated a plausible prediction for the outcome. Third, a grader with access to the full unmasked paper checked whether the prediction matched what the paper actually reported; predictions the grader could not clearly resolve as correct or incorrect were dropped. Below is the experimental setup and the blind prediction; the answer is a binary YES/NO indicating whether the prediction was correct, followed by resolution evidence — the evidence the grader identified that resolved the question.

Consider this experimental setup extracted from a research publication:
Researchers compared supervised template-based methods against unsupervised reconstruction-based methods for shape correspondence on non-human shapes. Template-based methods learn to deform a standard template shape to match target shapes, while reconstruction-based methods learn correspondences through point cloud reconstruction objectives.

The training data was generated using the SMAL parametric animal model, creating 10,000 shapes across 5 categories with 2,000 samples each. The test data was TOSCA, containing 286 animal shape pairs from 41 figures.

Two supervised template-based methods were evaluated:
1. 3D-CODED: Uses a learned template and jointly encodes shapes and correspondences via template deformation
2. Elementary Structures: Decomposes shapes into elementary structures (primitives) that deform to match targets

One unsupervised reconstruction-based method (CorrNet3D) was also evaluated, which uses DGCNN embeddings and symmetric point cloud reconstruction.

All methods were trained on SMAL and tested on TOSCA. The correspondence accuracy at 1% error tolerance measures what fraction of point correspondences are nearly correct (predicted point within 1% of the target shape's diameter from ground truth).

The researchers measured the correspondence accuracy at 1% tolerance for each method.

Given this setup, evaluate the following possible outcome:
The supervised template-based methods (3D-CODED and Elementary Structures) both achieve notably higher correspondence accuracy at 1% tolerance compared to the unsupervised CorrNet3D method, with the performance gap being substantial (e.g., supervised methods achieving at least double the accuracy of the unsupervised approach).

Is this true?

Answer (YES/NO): NO